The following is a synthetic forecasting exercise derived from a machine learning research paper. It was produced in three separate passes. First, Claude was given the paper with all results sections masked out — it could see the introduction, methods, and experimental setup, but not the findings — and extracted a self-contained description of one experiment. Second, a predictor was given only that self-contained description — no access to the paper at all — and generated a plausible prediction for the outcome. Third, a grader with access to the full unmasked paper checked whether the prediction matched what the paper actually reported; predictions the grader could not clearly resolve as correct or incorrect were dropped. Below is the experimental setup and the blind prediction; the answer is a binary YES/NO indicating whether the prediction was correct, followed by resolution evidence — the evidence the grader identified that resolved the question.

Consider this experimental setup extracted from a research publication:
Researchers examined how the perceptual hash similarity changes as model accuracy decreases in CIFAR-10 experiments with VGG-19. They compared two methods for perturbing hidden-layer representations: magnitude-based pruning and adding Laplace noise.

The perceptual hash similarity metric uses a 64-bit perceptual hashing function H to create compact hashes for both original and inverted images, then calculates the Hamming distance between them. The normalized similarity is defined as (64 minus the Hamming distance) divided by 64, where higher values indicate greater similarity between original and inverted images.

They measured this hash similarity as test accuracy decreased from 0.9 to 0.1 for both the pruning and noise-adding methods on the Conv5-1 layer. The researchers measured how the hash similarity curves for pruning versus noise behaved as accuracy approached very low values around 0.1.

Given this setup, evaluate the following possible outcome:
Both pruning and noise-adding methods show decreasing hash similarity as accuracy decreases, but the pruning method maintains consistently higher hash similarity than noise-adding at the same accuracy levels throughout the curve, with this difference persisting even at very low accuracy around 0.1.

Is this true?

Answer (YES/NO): NO